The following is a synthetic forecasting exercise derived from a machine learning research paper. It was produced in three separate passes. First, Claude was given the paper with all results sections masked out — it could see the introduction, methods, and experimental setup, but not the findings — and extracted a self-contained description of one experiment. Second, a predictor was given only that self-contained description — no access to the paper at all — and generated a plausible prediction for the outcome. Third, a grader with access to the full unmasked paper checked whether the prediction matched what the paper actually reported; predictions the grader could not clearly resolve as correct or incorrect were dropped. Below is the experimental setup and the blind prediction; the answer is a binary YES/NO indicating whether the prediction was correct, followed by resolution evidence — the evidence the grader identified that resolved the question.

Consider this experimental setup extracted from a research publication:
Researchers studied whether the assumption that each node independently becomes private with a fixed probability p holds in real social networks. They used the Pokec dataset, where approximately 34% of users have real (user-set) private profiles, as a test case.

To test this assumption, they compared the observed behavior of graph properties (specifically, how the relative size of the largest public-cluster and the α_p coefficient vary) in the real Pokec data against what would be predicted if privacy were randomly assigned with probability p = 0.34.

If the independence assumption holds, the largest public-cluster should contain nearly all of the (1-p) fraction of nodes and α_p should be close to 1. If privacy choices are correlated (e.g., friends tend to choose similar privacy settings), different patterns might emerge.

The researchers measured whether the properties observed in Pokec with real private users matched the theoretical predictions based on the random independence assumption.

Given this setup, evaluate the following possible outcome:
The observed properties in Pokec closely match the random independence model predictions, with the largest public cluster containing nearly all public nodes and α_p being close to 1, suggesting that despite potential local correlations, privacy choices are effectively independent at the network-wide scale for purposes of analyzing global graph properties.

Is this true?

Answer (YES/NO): YES